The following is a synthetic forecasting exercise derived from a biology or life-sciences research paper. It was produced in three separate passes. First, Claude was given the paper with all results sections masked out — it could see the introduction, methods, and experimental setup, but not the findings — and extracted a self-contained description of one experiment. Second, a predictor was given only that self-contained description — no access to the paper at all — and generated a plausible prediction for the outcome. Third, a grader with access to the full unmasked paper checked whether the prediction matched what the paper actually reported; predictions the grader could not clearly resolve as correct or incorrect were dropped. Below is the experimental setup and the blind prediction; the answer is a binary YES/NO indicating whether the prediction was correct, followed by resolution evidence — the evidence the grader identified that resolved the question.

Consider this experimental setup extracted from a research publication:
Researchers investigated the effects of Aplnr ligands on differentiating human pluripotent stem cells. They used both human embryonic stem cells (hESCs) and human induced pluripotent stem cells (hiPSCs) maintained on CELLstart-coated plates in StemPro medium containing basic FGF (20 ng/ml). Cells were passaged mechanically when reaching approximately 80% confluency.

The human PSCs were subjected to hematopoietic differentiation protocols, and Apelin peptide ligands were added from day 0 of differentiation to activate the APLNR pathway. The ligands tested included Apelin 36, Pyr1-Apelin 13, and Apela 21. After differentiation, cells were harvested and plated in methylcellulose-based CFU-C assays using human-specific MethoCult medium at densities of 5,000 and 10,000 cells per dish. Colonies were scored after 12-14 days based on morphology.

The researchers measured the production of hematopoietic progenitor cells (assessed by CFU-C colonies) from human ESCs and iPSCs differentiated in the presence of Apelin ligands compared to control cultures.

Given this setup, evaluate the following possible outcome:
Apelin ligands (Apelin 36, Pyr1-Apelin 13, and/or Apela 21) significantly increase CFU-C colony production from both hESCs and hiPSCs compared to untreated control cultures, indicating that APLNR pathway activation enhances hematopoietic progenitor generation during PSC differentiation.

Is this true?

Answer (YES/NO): NO